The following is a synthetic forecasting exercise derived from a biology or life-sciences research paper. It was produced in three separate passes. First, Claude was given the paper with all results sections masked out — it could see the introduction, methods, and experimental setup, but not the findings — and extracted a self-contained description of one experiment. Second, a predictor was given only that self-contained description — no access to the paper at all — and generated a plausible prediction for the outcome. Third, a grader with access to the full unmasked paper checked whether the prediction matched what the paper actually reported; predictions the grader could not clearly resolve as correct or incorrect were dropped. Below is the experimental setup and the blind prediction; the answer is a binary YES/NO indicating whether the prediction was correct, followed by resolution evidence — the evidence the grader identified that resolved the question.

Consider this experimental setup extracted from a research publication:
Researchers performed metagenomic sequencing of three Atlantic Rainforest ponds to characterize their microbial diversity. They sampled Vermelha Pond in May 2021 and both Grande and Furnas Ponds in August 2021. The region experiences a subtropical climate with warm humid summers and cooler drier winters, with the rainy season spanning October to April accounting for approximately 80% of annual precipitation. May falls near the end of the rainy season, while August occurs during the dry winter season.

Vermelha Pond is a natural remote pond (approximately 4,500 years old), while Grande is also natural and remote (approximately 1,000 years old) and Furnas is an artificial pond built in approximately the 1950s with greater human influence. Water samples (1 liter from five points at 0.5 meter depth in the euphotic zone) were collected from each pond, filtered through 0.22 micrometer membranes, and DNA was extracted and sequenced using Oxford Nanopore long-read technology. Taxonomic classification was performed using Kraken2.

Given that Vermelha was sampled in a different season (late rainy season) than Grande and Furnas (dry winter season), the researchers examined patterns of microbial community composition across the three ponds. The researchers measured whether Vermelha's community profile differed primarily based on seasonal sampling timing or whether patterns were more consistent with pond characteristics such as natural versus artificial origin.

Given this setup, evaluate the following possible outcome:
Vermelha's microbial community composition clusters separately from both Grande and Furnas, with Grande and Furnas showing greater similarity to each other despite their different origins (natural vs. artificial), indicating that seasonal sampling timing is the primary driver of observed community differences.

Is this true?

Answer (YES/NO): NO